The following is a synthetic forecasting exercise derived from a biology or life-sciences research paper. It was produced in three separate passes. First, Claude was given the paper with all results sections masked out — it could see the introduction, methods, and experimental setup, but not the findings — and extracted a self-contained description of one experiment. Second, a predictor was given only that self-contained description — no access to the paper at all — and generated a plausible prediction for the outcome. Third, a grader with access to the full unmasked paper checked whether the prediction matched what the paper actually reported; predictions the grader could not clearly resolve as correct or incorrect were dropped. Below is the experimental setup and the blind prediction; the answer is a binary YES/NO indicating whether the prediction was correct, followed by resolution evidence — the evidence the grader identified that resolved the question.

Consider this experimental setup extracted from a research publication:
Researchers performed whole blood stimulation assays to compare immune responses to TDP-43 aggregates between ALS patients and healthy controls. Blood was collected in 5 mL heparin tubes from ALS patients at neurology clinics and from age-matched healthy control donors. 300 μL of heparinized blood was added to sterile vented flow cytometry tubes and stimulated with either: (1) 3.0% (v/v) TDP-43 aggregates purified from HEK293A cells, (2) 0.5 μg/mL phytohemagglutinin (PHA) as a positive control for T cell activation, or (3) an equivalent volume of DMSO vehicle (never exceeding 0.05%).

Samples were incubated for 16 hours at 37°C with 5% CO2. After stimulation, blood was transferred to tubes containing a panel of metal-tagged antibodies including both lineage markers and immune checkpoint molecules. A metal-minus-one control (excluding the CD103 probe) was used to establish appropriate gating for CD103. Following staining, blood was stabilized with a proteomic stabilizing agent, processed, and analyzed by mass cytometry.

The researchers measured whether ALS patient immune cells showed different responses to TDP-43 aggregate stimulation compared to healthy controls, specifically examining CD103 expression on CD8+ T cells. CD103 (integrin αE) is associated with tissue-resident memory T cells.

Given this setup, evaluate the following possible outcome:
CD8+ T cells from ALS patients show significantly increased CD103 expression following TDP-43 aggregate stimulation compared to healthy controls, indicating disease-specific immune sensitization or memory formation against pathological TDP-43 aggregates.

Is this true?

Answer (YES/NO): NO